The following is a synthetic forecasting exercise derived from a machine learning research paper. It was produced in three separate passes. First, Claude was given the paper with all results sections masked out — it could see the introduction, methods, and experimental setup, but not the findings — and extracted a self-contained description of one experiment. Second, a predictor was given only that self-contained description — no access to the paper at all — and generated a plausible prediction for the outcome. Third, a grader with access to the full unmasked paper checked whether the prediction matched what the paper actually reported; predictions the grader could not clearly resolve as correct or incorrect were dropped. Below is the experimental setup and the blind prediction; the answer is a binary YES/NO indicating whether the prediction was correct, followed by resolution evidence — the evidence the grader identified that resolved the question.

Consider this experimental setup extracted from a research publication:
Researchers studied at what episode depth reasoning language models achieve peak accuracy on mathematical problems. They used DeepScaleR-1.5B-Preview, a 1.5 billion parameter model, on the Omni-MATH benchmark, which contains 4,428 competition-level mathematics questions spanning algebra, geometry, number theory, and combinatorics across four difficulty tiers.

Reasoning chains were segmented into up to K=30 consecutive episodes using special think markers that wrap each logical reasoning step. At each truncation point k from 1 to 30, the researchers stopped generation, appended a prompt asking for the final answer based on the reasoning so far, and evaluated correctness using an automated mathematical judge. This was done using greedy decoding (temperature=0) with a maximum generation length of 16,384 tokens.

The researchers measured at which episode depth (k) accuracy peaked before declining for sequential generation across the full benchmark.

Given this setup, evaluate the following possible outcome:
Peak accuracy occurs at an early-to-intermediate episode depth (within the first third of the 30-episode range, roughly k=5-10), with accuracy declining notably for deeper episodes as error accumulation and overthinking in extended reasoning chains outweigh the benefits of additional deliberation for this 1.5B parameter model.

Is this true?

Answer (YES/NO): NO